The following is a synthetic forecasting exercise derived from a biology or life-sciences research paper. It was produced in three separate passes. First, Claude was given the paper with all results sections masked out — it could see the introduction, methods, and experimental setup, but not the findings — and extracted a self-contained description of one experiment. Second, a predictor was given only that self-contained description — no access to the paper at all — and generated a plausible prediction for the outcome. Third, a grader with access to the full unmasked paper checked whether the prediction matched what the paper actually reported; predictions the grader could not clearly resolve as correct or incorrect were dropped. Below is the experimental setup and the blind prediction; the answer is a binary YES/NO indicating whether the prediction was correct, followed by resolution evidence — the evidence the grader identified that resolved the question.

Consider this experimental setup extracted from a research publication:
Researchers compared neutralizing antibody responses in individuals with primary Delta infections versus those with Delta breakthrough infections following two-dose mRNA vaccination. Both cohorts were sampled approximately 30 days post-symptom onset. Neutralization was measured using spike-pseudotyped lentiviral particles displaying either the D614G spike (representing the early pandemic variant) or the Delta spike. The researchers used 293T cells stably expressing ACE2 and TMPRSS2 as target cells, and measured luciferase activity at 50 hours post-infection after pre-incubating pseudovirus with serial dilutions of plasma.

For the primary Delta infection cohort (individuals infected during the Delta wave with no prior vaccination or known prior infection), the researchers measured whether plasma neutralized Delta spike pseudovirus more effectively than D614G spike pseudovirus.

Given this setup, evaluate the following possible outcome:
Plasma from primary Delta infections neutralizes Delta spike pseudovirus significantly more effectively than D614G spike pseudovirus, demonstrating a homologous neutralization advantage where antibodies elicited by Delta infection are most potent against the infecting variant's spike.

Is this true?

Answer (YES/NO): YES